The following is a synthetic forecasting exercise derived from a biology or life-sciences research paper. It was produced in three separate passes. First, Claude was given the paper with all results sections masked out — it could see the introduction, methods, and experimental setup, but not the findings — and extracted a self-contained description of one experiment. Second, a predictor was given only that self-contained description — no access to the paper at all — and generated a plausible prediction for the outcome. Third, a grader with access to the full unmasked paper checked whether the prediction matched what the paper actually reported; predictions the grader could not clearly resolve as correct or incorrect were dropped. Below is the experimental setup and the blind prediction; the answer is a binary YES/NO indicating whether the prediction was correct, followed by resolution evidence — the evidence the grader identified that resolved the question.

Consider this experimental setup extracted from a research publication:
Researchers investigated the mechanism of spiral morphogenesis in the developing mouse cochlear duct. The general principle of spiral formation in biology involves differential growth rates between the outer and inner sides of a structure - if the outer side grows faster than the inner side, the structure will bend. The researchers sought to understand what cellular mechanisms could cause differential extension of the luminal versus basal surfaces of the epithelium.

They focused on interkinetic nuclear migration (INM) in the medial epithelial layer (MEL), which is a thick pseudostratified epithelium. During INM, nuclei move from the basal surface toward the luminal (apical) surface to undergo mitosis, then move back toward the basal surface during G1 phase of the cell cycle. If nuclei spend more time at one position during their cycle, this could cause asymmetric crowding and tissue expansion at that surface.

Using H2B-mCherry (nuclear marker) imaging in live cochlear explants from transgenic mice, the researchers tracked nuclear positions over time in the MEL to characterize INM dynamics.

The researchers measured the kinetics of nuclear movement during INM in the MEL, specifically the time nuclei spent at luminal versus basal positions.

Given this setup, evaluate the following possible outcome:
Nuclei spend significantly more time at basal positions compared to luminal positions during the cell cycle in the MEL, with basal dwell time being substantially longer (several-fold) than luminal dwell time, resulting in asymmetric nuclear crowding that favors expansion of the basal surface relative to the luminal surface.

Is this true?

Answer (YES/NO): NO